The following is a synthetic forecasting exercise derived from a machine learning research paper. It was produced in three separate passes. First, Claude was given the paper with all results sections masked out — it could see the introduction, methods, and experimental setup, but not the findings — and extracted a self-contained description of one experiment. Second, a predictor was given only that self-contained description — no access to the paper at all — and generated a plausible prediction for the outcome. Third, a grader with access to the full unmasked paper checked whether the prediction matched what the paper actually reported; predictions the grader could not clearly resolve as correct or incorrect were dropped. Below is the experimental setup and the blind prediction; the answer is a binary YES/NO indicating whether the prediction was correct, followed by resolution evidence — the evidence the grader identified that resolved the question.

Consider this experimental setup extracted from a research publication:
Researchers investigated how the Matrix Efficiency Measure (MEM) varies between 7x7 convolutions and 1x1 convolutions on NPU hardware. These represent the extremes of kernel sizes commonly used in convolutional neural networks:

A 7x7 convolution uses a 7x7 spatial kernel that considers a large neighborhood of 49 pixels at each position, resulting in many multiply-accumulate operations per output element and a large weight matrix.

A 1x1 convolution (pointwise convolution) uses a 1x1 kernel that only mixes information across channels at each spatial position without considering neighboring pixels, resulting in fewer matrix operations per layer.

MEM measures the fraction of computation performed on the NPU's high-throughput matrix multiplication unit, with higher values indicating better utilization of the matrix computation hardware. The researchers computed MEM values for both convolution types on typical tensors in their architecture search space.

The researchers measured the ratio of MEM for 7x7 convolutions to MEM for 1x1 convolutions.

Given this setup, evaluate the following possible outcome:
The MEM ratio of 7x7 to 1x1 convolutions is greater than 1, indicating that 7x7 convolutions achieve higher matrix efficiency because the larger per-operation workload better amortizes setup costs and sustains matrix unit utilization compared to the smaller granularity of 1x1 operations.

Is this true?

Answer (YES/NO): YES